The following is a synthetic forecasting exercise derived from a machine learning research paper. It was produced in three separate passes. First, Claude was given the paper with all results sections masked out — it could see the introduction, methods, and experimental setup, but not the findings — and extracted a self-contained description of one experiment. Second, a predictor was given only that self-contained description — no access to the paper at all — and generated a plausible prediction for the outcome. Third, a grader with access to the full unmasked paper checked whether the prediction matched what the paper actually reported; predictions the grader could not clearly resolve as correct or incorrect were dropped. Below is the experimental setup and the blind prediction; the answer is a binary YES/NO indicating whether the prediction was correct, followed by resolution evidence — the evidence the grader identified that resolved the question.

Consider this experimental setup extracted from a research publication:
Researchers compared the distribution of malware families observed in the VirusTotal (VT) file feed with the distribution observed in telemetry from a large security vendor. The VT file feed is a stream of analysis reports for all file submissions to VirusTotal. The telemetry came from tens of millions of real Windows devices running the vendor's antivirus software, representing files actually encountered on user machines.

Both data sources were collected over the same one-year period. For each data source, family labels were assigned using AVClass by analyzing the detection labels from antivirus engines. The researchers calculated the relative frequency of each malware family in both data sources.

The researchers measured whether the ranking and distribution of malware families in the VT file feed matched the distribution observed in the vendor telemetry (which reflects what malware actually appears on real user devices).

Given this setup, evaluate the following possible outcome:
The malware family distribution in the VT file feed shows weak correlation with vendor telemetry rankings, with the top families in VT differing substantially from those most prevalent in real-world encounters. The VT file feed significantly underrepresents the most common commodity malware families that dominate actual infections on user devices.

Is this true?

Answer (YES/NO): YES